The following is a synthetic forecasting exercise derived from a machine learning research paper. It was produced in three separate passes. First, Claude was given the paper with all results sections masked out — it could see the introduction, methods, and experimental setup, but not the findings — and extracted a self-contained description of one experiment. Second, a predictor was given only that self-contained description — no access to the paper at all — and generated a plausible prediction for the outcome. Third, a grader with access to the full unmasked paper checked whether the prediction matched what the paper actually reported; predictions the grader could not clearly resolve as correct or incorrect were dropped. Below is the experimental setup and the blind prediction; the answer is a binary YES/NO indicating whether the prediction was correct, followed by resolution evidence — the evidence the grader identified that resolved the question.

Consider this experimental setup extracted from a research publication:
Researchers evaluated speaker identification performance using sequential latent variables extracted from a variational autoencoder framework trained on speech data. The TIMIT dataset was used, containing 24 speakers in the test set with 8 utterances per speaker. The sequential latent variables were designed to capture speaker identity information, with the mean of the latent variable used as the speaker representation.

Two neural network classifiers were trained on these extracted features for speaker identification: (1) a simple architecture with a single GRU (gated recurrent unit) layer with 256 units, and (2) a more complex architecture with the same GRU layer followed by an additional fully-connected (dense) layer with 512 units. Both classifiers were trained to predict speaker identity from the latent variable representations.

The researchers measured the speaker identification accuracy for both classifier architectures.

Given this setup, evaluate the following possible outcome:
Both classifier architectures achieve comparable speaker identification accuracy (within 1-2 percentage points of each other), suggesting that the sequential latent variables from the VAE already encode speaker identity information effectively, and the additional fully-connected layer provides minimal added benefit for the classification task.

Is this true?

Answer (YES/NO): NO